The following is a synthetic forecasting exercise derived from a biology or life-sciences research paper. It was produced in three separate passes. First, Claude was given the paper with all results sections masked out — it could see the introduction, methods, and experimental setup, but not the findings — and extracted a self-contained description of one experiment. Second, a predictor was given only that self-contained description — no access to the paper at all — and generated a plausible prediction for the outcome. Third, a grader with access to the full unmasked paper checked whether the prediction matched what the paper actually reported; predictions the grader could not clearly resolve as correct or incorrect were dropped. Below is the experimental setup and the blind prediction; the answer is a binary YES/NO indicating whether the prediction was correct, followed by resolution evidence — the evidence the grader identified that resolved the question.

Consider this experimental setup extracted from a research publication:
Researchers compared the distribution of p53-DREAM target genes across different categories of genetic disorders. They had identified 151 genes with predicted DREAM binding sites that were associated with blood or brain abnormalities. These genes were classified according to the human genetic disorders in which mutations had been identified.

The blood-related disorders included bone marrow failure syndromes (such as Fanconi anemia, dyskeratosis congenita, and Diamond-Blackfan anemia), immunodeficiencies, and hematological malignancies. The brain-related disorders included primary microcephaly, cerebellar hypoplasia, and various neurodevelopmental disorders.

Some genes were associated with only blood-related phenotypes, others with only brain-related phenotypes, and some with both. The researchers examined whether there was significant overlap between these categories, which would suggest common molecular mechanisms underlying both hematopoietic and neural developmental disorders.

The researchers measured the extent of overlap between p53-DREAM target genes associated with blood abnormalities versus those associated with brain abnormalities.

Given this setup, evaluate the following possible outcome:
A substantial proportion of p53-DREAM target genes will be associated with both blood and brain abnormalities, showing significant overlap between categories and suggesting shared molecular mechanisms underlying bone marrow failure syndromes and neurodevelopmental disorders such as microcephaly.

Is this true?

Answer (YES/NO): NO